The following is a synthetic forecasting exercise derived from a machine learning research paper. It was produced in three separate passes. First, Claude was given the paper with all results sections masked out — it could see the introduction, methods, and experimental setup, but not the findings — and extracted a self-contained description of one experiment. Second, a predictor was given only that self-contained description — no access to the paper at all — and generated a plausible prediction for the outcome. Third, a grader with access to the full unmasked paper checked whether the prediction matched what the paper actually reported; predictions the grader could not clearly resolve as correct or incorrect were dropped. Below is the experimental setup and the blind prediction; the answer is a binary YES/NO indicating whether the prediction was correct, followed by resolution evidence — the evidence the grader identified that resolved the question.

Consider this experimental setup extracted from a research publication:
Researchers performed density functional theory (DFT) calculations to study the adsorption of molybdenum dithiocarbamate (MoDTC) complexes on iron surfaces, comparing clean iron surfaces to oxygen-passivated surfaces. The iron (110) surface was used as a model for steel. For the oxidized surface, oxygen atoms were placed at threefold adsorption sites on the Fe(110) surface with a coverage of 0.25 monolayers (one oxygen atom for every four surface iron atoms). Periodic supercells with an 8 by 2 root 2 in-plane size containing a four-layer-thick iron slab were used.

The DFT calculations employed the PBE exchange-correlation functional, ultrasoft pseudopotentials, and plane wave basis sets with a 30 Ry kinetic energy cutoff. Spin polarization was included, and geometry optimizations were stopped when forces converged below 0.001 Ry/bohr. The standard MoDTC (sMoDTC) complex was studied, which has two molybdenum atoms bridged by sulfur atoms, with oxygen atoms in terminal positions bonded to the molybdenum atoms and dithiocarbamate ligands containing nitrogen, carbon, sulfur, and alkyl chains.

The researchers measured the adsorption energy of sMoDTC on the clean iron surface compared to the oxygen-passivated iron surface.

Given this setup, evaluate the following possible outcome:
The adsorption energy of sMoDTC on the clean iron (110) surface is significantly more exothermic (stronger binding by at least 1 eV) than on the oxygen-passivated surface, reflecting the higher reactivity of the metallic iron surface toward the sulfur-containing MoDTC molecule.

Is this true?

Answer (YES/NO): YES